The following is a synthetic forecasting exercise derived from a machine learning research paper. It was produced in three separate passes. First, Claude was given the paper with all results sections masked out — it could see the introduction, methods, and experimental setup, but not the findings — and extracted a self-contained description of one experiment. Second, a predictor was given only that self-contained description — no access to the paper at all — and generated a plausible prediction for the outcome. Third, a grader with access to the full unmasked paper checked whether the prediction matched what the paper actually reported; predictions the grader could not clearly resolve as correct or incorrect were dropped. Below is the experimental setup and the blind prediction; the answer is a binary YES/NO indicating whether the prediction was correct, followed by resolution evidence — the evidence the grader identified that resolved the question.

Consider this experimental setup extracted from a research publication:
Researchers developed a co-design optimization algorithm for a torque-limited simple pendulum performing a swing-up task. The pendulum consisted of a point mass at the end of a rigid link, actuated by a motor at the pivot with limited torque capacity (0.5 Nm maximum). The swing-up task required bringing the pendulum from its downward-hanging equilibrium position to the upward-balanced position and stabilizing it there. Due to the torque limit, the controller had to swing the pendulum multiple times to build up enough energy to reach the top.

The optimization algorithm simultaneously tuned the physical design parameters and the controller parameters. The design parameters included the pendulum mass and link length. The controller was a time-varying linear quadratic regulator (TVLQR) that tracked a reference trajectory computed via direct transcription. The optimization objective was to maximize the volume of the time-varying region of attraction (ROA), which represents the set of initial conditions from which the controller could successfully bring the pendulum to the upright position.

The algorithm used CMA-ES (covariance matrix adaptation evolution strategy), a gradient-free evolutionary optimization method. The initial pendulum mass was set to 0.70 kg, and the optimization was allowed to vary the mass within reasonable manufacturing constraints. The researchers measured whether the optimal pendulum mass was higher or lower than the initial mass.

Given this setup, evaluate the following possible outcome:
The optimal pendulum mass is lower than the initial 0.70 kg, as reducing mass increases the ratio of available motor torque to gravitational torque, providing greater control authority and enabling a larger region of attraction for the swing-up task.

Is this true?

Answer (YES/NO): YES